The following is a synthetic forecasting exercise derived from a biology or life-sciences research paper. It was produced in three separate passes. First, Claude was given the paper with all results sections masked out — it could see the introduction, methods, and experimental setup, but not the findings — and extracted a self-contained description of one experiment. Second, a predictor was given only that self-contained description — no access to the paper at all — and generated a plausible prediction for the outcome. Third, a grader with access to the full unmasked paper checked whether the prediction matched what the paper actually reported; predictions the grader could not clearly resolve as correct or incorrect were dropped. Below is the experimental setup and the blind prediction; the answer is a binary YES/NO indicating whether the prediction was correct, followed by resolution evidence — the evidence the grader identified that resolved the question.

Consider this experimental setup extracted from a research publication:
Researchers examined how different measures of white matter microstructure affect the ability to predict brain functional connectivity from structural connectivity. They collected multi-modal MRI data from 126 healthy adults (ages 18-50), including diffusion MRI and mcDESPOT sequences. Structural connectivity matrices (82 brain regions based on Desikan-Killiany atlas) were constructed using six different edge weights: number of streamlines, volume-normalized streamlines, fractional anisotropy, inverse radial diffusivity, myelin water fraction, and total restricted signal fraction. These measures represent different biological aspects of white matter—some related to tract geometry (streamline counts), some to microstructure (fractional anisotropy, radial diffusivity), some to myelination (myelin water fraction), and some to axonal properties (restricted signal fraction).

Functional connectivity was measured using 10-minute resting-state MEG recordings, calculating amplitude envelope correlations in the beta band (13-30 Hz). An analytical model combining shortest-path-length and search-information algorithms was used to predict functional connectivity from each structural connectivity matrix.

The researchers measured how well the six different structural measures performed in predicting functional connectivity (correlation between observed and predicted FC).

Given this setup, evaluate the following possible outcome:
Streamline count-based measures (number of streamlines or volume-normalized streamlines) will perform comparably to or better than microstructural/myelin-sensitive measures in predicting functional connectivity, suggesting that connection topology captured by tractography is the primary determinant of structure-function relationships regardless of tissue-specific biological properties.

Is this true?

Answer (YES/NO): NO